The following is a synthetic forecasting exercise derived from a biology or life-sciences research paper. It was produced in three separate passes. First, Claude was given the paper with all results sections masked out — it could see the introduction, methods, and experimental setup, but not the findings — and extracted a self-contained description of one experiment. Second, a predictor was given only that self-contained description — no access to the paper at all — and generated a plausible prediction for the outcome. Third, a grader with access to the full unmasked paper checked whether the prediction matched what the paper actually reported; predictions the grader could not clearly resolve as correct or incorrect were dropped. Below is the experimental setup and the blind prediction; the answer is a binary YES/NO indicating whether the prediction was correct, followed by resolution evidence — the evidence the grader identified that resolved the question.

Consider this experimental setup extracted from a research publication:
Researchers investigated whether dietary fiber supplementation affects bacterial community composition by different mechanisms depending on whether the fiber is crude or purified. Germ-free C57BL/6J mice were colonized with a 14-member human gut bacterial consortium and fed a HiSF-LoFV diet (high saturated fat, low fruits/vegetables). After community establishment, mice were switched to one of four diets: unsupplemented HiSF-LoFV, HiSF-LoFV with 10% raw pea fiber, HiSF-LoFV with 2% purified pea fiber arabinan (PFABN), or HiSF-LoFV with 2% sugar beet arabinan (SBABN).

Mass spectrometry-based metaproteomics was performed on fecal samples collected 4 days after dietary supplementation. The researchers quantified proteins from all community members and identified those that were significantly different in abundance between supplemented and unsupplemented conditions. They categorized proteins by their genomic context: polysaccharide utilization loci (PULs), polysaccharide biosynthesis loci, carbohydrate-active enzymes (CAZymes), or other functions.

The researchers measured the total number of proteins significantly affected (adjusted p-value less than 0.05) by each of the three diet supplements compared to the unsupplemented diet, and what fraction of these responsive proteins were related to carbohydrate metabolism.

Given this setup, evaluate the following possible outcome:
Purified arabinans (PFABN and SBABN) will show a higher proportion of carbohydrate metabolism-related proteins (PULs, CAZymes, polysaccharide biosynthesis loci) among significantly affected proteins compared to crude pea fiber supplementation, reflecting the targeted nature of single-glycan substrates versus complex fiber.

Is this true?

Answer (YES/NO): YES